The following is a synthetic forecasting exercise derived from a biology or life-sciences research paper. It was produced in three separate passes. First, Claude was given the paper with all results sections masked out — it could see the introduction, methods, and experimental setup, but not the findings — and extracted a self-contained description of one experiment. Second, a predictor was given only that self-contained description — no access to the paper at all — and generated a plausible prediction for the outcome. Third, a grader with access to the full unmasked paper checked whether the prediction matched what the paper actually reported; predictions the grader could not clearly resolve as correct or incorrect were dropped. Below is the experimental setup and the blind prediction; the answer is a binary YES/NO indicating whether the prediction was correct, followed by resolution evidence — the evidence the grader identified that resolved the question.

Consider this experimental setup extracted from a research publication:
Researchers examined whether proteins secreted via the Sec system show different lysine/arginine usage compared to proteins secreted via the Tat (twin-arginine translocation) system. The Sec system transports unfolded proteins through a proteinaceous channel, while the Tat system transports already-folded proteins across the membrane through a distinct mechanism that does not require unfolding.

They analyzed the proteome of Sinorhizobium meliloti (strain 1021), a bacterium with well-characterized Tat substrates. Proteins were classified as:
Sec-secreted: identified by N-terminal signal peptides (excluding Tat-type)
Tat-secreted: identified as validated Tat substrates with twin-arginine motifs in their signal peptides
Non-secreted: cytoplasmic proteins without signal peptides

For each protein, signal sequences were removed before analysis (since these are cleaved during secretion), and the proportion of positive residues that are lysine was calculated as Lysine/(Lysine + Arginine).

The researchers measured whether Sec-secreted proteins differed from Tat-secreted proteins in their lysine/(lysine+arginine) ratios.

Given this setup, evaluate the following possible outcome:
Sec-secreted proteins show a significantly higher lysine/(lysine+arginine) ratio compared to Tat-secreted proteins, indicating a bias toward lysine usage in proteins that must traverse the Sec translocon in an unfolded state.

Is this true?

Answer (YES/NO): YES